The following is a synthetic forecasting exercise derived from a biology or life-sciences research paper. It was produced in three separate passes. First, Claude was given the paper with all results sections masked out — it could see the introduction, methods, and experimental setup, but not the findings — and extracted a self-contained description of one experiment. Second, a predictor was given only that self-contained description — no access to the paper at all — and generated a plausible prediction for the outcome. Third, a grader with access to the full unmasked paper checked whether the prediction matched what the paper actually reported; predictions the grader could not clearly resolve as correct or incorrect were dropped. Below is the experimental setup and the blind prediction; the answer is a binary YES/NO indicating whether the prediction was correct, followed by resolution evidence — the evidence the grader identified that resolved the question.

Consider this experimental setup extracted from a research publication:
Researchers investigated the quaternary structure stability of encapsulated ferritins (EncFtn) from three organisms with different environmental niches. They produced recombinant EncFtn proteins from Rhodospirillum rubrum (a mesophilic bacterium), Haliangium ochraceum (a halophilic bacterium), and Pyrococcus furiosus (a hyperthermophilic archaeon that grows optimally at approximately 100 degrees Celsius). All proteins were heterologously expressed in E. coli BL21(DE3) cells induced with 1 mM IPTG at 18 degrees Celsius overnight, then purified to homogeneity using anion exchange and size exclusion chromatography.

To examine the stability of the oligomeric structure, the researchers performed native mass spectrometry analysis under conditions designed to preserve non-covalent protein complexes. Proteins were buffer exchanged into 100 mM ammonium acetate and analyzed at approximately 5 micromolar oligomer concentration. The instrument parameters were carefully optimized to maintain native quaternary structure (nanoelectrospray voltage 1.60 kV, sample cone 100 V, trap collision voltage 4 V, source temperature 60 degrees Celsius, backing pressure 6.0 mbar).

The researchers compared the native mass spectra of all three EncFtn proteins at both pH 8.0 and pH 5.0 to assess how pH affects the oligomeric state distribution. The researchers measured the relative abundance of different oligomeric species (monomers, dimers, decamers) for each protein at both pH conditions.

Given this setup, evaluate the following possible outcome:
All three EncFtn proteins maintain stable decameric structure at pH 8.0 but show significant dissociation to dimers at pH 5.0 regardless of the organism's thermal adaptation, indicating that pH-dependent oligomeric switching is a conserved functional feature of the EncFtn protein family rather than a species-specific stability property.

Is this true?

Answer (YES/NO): NO